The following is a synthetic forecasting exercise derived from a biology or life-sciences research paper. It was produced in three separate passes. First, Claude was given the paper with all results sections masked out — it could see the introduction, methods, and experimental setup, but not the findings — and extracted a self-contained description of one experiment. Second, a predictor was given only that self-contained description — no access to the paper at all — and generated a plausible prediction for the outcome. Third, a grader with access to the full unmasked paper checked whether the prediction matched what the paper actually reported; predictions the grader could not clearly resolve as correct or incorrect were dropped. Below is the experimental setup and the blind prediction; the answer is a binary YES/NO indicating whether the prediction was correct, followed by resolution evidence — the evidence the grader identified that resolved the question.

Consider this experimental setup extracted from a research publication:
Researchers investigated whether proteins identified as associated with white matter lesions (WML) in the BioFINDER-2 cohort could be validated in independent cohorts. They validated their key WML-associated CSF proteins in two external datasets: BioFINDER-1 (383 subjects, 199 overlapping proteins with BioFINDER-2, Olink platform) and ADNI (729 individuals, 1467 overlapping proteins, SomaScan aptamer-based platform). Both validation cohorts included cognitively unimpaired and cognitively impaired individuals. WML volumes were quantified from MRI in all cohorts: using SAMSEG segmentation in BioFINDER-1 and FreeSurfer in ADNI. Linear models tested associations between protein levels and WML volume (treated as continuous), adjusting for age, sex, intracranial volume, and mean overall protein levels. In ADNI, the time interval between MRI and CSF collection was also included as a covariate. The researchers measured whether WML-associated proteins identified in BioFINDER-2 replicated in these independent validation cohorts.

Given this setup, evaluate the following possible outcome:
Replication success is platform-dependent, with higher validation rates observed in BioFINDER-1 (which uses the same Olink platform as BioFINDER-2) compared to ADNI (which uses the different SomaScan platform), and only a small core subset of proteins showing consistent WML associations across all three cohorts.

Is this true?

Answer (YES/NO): NO